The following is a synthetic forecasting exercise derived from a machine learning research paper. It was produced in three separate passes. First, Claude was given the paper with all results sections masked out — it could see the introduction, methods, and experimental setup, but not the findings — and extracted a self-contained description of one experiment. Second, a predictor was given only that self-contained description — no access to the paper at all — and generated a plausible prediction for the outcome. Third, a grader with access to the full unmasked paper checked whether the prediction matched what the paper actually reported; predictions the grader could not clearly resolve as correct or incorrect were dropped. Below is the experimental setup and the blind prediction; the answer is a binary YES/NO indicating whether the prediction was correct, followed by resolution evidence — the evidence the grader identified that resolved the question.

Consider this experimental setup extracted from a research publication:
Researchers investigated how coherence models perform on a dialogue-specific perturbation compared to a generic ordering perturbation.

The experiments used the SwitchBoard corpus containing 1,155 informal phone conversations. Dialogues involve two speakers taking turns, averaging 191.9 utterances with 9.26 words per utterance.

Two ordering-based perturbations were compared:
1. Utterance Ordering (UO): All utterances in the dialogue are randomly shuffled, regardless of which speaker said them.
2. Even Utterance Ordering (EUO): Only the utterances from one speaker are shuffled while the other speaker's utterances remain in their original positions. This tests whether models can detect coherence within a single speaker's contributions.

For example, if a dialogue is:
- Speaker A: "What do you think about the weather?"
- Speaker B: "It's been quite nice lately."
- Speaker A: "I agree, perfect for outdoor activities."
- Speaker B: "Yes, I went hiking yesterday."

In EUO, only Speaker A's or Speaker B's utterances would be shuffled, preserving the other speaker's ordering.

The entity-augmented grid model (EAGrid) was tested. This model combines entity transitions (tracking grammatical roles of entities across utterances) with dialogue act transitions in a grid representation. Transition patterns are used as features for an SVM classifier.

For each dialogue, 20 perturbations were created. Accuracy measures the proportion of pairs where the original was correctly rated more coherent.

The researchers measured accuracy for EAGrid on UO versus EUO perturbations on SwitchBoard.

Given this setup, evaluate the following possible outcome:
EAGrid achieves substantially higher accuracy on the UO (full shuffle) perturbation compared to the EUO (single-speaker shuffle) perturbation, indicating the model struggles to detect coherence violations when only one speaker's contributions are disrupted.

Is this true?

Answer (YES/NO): NO